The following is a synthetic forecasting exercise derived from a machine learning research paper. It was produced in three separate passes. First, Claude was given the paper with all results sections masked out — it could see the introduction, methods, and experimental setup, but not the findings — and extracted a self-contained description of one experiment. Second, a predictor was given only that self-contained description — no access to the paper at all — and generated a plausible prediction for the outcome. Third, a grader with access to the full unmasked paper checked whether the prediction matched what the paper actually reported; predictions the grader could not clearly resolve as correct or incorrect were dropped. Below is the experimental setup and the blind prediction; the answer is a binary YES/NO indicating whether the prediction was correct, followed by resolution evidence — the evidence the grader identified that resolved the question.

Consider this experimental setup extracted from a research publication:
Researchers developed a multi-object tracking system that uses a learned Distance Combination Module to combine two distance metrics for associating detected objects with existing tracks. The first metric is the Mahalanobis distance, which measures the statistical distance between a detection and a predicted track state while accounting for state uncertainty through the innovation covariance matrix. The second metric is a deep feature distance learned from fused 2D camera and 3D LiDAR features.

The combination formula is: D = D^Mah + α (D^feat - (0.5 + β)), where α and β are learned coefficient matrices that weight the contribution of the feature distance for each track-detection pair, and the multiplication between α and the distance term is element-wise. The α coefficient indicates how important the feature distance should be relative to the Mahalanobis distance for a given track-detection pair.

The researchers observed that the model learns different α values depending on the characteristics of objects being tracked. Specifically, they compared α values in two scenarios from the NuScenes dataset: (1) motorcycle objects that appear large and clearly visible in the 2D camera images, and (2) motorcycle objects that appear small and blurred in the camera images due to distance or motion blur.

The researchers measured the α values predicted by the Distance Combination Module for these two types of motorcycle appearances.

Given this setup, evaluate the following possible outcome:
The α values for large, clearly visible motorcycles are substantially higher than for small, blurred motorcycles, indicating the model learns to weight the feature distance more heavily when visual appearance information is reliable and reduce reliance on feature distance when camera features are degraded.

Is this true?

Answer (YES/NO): YES